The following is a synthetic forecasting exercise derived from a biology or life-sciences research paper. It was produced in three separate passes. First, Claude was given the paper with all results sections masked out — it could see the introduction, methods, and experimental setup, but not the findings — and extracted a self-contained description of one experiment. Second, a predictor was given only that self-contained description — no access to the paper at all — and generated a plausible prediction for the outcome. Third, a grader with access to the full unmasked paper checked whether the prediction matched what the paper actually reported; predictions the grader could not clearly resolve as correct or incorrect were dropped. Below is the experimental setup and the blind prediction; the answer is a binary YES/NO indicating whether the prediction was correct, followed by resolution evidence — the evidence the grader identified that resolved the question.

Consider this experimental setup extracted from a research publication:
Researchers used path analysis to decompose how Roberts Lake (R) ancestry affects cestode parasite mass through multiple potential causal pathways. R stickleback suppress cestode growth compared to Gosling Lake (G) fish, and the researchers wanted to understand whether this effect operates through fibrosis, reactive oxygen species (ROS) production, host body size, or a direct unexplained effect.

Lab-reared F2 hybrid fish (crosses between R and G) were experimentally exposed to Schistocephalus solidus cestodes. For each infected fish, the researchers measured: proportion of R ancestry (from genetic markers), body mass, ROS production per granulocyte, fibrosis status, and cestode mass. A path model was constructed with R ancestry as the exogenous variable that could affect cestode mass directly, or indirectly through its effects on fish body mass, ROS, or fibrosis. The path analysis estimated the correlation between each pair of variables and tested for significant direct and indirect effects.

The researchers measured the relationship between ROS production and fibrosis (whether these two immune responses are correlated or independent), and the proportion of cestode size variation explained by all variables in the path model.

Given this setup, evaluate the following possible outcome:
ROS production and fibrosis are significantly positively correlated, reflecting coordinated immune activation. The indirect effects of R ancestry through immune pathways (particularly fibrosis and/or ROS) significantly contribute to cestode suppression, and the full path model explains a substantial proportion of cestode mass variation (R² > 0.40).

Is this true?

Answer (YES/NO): NO